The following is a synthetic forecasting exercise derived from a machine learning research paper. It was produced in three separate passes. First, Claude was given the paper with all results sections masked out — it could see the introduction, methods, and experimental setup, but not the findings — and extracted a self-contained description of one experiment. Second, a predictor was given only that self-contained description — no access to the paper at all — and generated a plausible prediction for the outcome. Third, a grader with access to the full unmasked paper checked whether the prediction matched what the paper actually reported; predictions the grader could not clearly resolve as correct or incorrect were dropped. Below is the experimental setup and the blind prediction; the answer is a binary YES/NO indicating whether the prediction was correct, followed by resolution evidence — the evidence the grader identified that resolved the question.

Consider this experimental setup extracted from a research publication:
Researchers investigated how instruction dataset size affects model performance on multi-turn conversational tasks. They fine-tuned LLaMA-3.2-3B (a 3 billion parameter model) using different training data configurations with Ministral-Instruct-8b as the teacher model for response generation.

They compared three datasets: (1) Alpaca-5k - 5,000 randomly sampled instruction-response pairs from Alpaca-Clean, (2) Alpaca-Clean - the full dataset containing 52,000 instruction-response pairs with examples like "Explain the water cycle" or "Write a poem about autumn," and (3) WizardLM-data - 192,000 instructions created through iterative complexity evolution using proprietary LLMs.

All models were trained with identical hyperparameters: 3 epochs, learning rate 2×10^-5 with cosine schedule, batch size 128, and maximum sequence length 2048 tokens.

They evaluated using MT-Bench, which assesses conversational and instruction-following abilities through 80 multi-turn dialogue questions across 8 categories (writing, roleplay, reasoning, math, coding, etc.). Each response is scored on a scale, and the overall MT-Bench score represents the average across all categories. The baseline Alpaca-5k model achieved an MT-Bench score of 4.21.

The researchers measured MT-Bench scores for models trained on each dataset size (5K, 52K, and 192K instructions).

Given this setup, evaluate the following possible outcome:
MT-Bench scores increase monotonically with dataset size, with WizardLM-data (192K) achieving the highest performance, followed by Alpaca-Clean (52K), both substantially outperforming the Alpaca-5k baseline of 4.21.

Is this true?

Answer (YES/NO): NO